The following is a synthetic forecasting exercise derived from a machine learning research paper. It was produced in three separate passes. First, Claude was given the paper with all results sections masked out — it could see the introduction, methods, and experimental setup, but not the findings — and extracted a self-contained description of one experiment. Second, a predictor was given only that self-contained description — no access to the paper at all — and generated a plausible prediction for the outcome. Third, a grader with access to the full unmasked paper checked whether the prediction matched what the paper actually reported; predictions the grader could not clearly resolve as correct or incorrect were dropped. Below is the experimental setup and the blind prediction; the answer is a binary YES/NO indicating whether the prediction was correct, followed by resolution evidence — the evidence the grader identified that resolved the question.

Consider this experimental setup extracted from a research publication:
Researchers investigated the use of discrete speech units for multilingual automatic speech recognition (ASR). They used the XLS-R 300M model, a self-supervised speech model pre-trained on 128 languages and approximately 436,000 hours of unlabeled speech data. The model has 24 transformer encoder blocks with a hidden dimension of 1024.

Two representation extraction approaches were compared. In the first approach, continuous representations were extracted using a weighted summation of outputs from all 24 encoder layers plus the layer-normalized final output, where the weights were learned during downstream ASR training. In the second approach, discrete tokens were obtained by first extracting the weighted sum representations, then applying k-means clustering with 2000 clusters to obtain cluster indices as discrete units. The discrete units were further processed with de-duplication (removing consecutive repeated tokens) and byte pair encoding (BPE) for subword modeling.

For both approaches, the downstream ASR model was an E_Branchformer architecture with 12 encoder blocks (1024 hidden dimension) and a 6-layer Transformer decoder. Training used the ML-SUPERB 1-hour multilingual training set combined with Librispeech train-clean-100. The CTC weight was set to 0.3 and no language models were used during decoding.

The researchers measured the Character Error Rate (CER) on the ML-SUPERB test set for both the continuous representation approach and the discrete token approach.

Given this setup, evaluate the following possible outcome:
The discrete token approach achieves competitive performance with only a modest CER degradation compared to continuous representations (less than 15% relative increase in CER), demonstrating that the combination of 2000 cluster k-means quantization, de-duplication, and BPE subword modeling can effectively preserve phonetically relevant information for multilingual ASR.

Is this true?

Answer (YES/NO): NO